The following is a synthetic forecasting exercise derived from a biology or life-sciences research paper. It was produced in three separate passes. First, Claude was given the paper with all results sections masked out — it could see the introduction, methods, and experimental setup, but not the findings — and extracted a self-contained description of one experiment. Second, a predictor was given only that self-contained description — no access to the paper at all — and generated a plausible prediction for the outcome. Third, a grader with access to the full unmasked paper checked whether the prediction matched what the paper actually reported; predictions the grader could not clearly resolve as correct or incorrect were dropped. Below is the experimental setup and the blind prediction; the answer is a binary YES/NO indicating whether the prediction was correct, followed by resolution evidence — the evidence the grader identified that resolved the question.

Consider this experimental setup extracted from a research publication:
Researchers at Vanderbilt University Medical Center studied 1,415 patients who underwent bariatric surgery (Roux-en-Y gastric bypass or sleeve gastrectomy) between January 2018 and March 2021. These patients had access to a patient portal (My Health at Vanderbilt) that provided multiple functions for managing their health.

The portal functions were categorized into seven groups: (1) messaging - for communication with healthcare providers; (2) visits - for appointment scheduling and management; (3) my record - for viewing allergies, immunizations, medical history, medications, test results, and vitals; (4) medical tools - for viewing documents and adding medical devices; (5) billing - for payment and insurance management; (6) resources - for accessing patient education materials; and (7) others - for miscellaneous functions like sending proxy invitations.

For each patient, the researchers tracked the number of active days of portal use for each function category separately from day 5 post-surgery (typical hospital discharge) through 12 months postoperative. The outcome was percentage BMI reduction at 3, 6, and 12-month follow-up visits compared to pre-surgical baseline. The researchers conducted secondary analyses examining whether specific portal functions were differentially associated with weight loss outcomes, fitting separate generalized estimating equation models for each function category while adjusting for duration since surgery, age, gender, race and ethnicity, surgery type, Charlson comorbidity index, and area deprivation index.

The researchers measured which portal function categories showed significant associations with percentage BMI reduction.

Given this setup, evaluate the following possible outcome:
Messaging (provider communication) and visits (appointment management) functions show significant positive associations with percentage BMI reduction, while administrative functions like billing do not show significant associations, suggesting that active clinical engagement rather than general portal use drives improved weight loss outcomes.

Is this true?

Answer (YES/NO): NO